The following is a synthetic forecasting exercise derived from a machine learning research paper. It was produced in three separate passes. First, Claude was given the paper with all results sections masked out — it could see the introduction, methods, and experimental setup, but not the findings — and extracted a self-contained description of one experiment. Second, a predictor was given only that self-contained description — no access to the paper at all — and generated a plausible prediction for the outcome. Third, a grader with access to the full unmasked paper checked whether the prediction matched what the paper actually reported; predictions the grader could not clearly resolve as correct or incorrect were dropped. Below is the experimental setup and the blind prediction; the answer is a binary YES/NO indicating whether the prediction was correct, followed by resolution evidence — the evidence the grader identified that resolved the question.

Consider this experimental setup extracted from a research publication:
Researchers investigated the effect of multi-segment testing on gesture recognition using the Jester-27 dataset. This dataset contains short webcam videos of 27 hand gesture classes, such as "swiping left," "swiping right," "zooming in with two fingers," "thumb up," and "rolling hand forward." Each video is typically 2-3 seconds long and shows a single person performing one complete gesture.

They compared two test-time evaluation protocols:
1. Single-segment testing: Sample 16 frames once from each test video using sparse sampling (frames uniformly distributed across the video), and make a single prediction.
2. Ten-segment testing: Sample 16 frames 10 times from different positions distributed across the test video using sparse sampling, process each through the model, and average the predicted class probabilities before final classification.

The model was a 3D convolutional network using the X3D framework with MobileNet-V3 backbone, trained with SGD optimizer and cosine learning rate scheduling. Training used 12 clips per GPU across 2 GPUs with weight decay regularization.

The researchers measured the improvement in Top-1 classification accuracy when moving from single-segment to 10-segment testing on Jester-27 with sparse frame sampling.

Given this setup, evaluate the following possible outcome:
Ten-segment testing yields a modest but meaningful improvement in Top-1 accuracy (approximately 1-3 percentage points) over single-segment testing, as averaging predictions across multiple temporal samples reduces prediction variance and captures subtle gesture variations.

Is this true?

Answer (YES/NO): NO